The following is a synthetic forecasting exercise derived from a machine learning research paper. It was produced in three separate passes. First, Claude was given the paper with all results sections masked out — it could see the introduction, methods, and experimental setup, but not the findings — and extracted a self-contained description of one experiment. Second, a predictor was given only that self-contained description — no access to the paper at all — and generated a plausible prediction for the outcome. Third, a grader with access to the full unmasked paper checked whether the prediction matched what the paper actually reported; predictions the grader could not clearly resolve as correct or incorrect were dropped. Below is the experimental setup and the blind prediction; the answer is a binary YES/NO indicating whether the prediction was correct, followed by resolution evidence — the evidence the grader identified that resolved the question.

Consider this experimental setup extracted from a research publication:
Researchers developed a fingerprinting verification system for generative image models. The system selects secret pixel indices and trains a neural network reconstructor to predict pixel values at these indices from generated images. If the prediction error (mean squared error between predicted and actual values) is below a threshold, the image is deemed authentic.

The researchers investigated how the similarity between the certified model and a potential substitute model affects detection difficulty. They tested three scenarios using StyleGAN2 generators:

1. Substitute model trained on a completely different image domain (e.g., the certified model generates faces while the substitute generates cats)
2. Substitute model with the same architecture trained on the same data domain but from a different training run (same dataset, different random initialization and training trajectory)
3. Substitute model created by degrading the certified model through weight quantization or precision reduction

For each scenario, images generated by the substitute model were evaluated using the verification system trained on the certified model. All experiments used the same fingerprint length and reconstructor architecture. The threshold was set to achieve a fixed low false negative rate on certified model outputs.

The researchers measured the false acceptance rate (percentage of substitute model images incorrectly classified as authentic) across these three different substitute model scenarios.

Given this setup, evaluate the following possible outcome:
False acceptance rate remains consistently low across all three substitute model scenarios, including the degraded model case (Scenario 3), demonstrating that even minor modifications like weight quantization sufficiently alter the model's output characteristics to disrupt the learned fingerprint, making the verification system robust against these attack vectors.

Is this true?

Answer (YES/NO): NO